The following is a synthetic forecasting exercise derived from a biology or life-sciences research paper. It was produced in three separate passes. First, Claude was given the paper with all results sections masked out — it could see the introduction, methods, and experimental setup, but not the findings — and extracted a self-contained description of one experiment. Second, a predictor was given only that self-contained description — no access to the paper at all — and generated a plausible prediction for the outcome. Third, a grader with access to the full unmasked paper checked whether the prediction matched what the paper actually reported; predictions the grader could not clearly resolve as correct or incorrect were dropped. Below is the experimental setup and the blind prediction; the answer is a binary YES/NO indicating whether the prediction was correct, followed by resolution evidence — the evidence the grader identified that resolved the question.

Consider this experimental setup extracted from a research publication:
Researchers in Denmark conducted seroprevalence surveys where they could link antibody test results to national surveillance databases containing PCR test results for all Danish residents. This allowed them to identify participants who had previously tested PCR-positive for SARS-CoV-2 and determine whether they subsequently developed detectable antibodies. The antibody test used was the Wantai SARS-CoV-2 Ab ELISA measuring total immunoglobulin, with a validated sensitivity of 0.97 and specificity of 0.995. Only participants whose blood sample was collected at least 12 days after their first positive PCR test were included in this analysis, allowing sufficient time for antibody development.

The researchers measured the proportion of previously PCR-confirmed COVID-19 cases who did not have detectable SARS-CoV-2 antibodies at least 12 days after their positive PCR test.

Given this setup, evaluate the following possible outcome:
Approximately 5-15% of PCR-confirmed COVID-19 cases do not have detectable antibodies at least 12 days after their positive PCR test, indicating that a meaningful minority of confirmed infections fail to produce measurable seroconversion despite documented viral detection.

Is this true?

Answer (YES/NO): NO